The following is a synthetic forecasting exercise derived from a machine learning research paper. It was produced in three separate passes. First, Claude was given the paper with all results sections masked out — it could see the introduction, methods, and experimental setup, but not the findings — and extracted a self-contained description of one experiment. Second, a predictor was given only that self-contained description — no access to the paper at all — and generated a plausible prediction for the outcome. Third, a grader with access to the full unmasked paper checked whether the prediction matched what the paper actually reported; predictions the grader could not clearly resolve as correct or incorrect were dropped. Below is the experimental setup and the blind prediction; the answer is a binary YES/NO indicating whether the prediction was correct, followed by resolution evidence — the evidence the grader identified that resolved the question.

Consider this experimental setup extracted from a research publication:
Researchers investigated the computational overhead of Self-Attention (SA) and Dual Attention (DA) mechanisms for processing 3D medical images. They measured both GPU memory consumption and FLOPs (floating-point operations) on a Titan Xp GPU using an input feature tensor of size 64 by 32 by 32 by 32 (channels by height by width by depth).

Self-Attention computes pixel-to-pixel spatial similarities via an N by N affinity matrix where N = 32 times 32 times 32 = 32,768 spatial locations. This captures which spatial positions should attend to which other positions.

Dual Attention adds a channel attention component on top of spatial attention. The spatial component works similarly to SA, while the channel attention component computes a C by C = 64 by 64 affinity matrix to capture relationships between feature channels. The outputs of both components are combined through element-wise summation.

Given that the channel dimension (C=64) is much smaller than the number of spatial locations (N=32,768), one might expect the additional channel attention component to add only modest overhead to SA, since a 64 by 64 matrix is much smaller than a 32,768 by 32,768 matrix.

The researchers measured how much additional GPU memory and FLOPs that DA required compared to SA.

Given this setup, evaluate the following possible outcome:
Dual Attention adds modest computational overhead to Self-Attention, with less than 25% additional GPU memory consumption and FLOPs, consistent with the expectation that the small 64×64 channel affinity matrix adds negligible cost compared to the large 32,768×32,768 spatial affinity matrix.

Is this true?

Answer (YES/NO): NO